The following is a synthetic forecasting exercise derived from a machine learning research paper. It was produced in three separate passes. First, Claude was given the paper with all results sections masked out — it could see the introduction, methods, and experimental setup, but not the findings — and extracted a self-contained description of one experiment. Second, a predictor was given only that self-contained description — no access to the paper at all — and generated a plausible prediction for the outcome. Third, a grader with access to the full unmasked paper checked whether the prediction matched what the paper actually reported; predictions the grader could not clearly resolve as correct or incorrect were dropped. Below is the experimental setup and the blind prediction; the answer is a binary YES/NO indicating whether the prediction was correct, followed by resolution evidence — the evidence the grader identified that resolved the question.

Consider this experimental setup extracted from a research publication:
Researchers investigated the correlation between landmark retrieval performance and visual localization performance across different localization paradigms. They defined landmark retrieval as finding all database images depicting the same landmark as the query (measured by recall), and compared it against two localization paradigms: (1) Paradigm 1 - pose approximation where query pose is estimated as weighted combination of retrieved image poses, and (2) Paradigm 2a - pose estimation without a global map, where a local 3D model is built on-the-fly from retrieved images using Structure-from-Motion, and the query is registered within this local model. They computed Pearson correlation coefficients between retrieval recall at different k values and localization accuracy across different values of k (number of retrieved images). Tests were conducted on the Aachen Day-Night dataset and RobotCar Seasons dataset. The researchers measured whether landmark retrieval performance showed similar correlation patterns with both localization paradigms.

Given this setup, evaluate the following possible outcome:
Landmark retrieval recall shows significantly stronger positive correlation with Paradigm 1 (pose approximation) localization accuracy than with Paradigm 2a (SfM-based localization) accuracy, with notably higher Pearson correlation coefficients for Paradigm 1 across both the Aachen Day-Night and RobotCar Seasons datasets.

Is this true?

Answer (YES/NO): NO